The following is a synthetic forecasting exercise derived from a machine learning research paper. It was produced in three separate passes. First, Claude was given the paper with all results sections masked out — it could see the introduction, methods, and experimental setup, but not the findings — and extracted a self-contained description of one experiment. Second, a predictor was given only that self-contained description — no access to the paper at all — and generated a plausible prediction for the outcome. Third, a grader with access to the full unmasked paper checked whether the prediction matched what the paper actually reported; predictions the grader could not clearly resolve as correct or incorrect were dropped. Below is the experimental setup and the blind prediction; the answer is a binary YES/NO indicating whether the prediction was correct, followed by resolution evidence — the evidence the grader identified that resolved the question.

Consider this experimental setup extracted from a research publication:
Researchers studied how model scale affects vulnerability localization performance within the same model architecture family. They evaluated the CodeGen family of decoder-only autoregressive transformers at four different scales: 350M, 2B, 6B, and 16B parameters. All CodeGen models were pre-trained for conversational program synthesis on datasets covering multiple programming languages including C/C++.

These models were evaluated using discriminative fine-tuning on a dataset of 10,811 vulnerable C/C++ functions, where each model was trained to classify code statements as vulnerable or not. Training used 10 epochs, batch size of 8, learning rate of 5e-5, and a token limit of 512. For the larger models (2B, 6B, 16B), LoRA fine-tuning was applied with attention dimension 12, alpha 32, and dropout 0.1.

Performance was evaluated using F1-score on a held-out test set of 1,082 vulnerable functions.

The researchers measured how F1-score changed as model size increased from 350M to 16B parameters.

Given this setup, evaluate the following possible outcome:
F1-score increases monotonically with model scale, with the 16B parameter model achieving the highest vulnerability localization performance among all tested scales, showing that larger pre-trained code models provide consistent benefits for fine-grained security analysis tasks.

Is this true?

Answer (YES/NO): NO